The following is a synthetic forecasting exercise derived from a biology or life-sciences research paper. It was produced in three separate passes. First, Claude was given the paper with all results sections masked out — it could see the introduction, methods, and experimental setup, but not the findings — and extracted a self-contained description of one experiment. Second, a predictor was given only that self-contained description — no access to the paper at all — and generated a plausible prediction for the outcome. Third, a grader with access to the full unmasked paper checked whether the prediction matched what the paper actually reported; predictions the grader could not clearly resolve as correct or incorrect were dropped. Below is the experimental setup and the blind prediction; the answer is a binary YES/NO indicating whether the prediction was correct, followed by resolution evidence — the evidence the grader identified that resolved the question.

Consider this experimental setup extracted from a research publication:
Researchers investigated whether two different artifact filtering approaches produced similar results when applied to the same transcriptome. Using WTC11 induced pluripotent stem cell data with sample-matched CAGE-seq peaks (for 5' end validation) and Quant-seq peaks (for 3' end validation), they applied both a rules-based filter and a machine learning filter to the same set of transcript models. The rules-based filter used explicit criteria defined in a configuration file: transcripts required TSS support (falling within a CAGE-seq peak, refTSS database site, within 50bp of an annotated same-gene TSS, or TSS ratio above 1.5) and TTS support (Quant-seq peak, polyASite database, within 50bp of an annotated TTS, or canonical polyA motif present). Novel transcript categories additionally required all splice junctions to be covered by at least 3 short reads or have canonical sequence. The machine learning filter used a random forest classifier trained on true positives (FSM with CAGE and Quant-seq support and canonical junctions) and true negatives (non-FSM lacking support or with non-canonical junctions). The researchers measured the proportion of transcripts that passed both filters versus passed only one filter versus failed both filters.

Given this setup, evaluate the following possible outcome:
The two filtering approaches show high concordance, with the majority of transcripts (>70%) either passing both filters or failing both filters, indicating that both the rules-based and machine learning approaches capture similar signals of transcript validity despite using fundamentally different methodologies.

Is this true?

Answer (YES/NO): NO